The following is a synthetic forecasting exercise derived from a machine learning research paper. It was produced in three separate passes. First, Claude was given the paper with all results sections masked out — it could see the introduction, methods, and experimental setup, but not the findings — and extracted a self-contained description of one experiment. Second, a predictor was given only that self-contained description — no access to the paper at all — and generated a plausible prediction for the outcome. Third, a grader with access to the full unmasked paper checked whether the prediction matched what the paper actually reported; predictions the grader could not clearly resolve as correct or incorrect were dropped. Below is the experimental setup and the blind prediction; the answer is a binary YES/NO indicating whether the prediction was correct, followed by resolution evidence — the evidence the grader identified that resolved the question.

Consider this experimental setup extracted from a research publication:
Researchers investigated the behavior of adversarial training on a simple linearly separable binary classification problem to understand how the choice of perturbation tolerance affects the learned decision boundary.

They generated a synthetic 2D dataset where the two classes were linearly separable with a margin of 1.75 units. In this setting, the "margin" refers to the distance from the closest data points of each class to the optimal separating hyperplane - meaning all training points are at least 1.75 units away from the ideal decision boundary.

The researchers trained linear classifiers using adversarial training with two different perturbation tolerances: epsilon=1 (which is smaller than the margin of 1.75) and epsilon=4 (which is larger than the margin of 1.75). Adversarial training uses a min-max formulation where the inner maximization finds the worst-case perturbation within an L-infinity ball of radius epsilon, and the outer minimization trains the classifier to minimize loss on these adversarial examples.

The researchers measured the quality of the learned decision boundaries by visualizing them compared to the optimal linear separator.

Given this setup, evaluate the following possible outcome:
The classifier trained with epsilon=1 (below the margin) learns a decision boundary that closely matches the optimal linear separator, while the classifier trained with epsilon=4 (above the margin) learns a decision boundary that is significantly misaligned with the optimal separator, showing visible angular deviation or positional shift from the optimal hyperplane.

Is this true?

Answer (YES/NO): YES